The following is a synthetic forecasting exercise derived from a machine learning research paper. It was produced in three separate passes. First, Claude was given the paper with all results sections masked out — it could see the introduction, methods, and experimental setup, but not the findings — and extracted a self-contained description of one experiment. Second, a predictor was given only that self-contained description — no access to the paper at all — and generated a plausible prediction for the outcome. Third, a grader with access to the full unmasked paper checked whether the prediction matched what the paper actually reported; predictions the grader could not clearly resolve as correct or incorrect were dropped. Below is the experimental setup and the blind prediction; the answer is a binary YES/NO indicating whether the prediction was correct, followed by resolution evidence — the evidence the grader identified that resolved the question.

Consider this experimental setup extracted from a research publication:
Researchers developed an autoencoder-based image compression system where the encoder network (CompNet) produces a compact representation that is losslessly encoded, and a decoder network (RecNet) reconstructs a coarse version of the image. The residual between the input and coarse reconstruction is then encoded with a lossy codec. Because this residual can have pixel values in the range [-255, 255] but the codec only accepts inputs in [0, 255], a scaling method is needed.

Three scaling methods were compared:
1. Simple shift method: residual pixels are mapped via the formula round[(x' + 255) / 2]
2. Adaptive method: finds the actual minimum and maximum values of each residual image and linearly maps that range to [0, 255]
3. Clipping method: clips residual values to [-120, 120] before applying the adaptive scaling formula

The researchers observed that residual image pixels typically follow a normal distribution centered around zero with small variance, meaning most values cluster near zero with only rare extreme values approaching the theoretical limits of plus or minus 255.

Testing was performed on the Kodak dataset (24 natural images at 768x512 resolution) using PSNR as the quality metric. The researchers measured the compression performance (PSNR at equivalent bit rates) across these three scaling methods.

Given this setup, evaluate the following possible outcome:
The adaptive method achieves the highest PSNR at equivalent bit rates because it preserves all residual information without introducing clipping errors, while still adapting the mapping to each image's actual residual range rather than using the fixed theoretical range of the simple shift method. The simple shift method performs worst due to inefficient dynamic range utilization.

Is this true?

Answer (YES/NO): NO